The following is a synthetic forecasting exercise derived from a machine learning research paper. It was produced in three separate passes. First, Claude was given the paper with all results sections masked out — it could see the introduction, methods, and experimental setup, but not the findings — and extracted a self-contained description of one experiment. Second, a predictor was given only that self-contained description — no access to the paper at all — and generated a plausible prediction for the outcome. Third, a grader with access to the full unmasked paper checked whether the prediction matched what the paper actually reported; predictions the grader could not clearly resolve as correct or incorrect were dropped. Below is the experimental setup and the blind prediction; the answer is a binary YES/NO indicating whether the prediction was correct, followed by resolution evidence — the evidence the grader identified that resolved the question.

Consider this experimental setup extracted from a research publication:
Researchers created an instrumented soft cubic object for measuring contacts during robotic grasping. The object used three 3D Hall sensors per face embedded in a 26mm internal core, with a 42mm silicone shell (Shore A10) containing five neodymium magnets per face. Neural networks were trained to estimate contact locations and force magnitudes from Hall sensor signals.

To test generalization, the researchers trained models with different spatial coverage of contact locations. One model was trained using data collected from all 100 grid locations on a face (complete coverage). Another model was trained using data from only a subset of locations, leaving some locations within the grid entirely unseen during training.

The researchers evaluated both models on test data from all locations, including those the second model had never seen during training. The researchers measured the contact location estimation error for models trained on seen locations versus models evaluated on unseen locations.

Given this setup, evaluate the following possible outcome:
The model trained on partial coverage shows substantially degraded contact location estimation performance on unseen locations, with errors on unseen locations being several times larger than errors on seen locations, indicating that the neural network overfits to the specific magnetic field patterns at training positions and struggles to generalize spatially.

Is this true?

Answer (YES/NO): NO